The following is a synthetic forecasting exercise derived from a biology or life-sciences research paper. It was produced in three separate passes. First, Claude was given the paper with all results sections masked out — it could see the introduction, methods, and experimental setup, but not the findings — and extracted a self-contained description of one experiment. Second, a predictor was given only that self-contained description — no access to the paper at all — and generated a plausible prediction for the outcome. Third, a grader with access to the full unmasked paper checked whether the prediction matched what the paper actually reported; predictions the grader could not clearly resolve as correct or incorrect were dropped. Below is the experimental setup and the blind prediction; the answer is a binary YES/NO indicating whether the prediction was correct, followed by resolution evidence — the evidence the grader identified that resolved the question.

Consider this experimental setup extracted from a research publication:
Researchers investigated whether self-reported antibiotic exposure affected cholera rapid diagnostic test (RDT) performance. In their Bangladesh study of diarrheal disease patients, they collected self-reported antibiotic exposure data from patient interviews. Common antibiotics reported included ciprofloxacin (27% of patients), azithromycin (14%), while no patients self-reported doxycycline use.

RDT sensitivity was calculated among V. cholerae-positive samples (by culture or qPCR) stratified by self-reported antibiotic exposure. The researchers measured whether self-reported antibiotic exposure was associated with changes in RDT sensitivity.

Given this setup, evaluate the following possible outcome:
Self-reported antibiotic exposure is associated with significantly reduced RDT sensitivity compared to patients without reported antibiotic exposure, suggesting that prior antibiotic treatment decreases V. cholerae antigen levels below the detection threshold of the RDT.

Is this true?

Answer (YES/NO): NO